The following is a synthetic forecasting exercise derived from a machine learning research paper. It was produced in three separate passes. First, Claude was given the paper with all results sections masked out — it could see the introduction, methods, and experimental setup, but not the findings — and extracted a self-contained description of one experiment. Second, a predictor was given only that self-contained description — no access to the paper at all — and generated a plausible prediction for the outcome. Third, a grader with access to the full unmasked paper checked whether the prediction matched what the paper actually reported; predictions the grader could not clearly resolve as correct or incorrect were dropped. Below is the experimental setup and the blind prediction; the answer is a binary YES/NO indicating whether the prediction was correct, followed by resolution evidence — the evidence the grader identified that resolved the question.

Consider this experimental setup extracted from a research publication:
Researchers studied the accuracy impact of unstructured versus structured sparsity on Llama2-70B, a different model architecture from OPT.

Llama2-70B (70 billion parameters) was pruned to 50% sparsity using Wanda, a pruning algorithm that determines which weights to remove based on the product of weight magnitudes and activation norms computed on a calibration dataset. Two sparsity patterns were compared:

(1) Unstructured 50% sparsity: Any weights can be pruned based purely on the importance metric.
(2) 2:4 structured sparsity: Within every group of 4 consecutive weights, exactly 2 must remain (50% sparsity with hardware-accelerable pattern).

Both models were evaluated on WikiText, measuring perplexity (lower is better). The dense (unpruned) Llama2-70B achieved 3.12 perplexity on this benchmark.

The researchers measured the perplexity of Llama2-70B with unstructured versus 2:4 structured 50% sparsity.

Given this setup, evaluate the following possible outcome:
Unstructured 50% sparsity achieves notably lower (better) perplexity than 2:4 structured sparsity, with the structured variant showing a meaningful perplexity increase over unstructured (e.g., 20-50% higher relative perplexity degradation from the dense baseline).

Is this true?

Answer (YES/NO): YES